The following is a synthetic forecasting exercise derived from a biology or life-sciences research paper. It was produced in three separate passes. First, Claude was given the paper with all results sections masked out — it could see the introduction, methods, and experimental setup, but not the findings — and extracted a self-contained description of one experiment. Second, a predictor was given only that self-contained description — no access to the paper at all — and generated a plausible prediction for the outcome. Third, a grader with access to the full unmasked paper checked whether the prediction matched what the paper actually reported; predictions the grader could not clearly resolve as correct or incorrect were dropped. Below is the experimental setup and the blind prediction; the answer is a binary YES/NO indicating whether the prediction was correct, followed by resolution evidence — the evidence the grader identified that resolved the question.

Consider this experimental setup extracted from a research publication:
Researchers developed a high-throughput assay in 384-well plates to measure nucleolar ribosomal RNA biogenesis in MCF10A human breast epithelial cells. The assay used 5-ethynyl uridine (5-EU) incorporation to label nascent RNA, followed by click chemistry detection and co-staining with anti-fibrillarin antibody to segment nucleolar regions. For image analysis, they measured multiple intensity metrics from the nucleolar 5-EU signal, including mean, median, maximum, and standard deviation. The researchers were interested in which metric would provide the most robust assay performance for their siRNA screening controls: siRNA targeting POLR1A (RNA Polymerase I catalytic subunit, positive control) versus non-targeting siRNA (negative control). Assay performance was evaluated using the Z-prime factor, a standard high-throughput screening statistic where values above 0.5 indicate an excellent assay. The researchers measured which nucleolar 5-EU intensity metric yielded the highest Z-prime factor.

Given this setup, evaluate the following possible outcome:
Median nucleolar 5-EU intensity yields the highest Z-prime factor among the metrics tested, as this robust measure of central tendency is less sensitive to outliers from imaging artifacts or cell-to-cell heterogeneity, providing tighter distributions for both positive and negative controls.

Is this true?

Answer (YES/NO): YES